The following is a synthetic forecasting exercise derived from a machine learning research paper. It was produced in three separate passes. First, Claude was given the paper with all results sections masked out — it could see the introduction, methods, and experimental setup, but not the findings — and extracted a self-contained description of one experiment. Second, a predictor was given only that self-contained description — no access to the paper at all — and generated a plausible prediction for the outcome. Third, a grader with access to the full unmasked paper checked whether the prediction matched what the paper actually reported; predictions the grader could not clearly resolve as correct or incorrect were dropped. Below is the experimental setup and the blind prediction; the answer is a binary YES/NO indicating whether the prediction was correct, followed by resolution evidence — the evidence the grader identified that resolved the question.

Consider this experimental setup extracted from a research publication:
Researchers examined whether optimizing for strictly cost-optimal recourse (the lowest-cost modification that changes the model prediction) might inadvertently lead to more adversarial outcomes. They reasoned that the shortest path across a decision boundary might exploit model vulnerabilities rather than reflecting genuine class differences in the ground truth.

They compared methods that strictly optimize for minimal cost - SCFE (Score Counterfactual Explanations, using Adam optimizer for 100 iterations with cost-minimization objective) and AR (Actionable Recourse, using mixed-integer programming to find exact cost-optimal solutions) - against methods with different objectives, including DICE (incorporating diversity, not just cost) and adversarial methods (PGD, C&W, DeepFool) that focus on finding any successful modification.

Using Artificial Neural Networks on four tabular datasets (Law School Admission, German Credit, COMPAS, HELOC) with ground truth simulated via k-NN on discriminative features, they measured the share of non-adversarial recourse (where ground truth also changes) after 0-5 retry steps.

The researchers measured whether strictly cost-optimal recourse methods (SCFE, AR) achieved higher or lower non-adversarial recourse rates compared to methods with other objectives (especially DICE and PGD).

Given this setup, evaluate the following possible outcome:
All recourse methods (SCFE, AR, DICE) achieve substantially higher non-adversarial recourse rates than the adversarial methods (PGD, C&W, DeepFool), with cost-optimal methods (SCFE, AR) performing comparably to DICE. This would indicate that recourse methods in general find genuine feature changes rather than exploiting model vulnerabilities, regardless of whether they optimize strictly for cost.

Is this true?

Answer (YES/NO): NO